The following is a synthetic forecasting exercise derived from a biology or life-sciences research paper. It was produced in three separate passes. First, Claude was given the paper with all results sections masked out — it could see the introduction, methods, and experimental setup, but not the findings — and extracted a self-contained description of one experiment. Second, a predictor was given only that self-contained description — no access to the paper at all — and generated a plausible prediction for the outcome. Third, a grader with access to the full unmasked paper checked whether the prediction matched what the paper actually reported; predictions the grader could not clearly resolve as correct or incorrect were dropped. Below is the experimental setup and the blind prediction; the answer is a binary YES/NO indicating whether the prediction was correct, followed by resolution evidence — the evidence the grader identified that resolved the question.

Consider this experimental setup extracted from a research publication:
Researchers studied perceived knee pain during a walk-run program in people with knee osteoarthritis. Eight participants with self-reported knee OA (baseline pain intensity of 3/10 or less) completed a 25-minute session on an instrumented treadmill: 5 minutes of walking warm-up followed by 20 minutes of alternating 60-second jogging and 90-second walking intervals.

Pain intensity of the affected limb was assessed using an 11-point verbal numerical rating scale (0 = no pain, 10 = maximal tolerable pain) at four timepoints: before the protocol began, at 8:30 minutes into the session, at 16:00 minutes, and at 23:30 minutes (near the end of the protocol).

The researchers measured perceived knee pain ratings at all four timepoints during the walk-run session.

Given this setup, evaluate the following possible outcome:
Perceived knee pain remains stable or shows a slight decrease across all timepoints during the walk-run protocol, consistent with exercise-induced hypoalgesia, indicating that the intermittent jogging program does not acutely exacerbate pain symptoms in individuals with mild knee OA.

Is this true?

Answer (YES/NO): NO